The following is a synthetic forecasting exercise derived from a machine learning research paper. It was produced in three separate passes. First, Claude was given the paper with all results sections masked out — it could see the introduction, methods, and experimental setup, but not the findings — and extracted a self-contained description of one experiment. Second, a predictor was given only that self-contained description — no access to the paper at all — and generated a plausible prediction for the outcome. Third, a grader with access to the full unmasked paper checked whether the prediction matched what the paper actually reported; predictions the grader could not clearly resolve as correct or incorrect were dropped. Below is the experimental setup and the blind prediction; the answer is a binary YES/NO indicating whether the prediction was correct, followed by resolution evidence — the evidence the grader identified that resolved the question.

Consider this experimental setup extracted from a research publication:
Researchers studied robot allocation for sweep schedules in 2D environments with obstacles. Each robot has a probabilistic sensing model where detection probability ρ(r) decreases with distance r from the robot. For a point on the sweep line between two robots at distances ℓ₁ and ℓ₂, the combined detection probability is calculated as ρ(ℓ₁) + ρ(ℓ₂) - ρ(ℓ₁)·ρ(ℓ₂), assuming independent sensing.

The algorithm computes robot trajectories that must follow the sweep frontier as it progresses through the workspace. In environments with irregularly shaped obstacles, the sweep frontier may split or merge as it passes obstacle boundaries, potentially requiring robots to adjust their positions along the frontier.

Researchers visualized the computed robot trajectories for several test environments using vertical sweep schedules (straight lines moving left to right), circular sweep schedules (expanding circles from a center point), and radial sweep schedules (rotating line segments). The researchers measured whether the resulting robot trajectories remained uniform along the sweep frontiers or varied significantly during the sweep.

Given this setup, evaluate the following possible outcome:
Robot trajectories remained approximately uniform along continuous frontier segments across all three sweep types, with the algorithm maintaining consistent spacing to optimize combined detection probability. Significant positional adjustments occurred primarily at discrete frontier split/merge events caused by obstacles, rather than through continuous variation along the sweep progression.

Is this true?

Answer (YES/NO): NO